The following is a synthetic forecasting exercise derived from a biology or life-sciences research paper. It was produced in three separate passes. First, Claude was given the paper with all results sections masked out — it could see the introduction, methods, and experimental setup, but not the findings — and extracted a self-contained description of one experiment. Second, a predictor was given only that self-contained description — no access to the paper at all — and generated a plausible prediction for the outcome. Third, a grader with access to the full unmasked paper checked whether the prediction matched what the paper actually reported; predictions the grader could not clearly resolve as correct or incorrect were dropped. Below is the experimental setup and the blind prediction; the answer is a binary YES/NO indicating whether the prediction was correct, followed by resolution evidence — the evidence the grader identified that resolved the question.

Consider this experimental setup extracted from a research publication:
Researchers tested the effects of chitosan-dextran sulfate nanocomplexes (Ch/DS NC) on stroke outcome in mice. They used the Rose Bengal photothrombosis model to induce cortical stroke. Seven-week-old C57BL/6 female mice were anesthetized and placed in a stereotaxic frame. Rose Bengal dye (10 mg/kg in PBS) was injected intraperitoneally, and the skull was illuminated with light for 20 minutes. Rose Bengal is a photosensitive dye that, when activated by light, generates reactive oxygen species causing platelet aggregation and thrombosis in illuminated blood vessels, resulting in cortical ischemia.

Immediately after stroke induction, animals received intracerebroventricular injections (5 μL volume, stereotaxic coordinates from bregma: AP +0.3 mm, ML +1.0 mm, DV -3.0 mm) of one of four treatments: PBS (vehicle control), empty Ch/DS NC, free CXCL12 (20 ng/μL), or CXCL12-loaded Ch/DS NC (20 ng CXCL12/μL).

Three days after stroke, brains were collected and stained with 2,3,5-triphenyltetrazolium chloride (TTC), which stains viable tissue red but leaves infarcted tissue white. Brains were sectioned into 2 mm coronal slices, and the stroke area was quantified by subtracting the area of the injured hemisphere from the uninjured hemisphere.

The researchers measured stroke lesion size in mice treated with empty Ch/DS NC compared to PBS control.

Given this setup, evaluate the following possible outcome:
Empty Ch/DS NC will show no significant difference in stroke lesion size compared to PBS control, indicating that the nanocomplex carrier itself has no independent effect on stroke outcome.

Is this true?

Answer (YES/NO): NO